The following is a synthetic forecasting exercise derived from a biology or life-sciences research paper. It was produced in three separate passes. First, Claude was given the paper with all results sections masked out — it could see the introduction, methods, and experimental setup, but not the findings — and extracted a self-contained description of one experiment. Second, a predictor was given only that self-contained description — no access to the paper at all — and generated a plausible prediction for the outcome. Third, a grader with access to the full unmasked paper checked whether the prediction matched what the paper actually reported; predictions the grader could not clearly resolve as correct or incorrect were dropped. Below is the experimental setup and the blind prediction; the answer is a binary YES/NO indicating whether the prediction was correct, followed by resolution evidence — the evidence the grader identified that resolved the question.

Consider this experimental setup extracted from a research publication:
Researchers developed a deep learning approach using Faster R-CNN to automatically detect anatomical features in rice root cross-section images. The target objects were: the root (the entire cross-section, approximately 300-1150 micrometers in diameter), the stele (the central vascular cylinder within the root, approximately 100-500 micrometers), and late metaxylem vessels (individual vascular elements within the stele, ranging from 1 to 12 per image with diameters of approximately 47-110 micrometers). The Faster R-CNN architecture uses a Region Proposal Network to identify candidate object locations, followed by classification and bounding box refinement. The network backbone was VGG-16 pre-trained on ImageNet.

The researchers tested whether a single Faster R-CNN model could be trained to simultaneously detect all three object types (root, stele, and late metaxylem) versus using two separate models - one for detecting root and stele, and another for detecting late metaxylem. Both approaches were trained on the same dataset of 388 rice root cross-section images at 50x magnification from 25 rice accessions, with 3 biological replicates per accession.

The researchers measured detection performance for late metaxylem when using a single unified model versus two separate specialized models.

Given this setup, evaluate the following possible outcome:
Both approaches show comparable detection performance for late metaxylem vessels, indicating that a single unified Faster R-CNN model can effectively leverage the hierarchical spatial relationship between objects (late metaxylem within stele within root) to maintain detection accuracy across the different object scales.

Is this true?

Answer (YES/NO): NO